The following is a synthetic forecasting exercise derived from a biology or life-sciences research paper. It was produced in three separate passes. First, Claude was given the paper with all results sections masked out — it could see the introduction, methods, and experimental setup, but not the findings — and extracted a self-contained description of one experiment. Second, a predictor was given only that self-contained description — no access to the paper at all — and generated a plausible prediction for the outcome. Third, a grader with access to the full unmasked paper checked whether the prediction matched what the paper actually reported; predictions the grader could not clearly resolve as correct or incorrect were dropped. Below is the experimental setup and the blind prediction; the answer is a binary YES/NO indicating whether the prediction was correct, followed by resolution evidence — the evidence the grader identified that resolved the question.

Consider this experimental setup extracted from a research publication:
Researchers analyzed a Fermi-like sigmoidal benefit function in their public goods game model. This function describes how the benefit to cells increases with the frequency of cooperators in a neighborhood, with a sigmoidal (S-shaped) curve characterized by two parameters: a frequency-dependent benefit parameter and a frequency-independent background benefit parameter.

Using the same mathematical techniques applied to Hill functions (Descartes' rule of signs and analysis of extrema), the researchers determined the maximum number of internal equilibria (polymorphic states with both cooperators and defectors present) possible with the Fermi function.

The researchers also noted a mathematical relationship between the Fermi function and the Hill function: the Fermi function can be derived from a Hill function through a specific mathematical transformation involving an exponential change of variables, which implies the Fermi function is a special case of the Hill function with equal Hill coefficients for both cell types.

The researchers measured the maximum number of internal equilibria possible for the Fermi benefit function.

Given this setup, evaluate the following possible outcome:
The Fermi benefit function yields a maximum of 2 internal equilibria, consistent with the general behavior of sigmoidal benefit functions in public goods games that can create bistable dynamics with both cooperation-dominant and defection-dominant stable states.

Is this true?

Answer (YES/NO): YES